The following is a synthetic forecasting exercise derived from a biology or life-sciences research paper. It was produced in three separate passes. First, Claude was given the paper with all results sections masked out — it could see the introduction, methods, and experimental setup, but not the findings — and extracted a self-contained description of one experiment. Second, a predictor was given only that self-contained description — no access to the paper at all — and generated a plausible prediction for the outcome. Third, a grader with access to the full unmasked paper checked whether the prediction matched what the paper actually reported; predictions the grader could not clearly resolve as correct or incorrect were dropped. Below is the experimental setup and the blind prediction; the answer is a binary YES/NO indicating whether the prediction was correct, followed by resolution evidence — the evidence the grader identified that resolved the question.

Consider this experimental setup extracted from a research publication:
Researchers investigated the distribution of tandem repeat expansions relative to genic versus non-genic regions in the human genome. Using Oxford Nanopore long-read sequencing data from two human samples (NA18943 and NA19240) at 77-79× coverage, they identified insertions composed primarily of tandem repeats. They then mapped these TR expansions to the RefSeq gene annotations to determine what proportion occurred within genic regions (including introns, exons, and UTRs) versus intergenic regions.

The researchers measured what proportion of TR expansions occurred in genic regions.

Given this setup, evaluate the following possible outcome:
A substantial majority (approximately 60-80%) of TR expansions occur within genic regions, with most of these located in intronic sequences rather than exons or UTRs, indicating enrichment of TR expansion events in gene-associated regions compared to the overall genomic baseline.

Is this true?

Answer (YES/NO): NO